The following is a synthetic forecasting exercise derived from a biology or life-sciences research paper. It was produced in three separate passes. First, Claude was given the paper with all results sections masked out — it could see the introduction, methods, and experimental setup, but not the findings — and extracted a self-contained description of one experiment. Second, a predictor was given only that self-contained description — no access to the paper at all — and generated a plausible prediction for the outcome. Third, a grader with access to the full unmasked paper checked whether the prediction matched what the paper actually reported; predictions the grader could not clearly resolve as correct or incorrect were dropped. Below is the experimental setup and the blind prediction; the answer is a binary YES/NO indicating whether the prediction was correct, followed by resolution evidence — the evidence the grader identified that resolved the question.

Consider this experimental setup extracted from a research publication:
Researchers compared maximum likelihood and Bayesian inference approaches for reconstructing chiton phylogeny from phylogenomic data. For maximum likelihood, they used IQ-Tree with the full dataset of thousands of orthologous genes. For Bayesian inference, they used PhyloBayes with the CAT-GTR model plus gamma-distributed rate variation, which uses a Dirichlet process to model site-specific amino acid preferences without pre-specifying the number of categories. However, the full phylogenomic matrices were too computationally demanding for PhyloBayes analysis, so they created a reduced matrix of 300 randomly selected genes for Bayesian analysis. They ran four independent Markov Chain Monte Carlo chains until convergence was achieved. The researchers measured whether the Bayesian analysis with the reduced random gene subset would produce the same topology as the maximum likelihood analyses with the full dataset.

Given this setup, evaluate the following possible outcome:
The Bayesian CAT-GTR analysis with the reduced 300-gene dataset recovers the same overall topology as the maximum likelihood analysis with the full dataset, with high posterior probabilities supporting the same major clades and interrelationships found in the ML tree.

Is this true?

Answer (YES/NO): YES